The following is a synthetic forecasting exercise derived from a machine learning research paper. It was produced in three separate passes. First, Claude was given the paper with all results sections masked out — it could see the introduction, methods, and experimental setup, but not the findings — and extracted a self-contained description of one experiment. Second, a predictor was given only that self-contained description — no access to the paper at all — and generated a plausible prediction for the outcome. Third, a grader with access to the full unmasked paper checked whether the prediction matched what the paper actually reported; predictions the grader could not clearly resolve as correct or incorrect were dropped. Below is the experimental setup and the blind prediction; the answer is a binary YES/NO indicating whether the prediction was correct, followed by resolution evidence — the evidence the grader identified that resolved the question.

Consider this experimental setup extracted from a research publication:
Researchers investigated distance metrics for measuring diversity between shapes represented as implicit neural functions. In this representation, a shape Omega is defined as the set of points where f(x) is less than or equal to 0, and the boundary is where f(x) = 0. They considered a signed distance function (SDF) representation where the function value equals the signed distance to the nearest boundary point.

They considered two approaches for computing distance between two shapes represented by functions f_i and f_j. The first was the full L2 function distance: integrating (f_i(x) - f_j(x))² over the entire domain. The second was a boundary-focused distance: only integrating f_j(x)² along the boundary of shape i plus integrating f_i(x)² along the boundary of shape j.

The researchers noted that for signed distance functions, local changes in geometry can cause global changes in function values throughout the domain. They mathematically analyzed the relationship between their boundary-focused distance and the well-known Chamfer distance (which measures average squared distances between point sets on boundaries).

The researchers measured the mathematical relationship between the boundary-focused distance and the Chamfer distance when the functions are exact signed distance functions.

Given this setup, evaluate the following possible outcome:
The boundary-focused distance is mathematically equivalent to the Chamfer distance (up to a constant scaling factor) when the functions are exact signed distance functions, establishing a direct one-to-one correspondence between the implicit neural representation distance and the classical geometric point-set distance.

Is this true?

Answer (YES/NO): NO